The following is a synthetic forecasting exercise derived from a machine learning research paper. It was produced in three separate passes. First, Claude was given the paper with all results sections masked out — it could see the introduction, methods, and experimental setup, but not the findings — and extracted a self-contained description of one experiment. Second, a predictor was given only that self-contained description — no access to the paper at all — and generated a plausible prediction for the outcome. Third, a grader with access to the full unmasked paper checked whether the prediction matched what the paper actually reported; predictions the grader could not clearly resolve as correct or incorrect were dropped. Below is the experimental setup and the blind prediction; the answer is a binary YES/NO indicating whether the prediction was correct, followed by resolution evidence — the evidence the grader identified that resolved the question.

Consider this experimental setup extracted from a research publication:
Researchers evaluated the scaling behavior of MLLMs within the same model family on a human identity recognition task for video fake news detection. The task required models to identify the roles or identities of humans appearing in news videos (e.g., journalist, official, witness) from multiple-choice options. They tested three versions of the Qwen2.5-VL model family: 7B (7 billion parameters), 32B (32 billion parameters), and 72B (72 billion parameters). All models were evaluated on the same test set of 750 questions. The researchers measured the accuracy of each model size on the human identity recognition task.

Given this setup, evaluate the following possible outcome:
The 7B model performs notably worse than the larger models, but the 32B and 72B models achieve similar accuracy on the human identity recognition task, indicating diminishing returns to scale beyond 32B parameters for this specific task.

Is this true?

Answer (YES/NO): YES